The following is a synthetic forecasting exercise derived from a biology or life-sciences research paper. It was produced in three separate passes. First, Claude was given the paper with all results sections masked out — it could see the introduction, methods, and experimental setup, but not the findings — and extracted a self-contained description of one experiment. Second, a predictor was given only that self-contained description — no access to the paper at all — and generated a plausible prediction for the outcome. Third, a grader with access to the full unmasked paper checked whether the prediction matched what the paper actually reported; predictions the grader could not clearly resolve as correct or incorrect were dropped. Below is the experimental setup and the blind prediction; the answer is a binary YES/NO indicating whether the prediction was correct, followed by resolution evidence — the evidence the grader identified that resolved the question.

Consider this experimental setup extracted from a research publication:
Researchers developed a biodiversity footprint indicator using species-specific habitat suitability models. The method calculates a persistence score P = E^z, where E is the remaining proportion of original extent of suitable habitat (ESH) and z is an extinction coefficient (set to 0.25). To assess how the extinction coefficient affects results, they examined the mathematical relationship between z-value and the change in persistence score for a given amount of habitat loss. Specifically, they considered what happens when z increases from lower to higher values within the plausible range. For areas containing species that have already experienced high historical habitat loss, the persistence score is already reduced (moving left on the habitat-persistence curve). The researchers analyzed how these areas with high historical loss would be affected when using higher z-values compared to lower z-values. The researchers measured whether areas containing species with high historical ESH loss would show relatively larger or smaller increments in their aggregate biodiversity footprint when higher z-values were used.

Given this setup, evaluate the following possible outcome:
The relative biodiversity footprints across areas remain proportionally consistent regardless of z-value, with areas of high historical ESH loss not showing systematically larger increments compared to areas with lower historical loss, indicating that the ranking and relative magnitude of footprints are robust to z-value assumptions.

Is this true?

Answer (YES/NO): NO